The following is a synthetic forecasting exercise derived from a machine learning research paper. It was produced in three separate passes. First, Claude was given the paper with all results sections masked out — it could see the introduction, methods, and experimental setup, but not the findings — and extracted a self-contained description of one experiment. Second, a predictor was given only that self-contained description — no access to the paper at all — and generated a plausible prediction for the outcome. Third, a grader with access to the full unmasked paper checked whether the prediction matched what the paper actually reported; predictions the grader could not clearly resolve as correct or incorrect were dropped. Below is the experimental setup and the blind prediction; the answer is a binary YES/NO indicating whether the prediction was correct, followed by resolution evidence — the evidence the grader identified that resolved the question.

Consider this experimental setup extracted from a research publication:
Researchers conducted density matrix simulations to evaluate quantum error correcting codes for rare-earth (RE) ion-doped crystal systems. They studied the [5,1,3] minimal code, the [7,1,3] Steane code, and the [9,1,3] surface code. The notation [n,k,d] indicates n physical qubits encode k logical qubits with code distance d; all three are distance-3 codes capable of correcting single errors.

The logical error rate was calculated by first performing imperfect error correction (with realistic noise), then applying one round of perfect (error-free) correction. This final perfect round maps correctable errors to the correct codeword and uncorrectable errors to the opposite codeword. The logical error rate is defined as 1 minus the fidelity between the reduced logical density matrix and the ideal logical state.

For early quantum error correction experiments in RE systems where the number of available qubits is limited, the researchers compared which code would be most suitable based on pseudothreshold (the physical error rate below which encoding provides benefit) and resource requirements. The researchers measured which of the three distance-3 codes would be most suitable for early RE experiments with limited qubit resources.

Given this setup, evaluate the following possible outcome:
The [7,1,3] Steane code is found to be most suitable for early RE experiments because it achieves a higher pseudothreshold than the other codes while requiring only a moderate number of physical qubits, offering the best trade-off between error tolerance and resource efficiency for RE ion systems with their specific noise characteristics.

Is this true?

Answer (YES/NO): NO